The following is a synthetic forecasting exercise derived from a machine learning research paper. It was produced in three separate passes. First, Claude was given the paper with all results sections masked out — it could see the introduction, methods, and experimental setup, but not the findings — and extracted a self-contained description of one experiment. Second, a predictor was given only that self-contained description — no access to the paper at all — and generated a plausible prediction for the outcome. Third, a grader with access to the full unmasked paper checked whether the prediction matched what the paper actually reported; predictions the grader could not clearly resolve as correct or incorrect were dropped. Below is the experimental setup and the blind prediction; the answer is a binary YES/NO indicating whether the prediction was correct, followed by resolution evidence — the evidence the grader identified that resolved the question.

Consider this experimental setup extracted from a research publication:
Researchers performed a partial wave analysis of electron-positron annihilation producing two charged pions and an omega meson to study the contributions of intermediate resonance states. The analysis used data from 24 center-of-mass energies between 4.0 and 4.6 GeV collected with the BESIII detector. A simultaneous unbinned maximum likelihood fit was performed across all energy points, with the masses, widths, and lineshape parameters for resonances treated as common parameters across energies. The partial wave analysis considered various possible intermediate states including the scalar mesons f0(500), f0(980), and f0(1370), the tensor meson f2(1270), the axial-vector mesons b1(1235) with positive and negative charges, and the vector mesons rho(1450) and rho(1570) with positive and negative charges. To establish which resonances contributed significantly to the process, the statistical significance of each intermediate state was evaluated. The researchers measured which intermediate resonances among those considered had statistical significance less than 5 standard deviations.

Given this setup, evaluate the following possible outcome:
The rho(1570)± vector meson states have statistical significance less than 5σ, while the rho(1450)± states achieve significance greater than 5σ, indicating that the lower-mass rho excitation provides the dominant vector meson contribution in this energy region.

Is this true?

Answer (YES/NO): YES